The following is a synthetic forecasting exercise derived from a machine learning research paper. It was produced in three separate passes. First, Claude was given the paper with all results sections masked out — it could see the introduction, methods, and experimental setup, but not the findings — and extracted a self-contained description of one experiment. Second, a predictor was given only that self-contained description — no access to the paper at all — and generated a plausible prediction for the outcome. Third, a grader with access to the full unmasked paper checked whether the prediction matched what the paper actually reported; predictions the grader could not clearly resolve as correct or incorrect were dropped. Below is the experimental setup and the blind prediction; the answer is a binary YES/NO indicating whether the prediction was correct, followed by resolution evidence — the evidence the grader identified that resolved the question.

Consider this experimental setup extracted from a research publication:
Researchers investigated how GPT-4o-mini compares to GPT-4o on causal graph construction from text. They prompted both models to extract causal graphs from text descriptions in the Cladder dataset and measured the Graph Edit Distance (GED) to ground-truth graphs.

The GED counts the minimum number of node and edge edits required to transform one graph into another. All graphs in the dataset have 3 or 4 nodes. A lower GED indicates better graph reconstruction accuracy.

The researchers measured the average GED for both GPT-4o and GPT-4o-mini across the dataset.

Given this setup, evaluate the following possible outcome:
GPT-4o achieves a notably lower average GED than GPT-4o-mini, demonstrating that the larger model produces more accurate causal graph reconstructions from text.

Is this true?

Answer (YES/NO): YES